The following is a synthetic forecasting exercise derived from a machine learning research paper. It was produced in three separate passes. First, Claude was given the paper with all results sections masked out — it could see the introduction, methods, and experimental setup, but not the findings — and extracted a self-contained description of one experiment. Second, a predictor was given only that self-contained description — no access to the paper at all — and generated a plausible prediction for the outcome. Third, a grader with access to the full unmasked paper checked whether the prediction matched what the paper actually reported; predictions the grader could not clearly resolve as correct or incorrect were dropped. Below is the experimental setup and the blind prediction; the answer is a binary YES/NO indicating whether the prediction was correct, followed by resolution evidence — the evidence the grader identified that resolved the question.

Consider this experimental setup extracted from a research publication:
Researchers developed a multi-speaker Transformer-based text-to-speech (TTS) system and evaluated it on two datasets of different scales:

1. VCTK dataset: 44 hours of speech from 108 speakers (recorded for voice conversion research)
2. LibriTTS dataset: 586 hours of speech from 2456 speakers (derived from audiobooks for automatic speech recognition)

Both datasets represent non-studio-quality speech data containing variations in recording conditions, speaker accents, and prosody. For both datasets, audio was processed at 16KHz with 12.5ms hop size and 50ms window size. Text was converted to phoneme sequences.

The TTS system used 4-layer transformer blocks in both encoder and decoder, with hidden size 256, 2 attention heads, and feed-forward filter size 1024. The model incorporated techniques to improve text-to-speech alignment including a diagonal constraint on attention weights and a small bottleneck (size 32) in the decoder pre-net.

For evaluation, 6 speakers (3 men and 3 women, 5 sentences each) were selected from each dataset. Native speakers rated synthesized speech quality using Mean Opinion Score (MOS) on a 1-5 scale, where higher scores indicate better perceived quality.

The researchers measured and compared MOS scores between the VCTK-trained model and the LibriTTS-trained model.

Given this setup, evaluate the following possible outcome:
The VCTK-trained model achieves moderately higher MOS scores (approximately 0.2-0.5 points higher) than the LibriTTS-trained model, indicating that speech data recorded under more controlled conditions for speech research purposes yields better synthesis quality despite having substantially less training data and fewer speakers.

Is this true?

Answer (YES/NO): NO